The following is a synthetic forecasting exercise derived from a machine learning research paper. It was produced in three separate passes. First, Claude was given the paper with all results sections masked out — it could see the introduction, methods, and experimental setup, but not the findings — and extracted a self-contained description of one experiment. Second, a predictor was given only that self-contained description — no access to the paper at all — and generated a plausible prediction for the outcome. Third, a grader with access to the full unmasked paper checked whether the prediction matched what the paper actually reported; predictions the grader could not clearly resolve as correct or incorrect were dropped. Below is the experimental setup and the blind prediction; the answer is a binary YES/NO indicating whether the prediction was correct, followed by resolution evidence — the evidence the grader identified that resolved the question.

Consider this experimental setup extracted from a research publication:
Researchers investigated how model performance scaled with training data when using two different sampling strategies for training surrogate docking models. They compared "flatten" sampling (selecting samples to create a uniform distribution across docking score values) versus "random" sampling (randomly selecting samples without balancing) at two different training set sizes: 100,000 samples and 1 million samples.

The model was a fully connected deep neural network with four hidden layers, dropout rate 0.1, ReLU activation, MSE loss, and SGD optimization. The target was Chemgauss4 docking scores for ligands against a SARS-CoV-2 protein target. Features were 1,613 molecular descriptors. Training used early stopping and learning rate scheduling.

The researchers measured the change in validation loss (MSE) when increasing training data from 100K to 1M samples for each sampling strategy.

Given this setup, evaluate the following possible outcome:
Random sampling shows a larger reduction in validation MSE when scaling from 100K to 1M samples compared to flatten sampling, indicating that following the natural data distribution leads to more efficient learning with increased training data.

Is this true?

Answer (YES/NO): YES